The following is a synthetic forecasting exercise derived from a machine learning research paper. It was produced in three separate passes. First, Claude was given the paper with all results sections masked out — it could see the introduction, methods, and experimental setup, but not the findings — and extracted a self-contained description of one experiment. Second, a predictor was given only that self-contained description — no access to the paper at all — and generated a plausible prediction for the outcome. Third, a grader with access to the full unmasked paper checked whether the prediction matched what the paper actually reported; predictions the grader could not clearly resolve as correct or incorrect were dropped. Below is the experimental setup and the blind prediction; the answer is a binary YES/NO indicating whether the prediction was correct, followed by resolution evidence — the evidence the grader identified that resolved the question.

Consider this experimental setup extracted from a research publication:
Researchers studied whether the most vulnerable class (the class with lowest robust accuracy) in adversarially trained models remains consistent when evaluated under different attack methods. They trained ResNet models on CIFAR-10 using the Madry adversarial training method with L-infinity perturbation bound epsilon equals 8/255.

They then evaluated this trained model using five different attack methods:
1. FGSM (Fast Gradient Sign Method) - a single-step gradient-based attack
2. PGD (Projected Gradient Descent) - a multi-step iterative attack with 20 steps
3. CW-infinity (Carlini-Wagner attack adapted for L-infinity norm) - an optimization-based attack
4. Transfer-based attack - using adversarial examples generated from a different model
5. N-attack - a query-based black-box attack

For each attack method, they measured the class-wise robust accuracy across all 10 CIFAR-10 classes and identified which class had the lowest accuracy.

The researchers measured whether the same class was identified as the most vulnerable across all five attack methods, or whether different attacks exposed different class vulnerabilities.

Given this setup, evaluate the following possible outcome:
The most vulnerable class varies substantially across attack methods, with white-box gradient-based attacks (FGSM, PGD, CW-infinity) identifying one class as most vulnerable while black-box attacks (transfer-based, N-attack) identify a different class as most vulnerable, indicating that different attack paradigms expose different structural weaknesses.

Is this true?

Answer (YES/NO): NO